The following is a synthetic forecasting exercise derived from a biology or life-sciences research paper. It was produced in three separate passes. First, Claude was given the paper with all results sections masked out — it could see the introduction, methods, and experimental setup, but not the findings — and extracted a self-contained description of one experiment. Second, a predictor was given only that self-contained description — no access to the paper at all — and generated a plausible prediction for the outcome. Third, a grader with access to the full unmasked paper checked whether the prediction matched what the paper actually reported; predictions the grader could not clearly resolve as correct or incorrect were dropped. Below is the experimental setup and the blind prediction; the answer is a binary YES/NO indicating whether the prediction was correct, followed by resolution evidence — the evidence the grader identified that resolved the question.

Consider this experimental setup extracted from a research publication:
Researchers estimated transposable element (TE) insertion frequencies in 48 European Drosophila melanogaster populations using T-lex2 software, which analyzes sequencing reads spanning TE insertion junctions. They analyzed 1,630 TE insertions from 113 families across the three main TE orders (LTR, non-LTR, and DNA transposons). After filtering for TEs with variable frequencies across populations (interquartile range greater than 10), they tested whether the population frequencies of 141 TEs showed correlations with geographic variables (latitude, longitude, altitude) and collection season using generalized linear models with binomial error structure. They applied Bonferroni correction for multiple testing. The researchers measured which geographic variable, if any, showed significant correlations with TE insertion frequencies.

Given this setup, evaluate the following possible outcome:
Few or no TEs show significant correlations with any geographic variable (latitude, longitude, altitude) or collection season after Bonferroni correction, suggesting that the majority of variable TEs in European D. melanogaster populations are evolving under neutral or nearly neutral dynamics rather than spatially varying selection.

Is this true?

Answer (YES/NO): NO